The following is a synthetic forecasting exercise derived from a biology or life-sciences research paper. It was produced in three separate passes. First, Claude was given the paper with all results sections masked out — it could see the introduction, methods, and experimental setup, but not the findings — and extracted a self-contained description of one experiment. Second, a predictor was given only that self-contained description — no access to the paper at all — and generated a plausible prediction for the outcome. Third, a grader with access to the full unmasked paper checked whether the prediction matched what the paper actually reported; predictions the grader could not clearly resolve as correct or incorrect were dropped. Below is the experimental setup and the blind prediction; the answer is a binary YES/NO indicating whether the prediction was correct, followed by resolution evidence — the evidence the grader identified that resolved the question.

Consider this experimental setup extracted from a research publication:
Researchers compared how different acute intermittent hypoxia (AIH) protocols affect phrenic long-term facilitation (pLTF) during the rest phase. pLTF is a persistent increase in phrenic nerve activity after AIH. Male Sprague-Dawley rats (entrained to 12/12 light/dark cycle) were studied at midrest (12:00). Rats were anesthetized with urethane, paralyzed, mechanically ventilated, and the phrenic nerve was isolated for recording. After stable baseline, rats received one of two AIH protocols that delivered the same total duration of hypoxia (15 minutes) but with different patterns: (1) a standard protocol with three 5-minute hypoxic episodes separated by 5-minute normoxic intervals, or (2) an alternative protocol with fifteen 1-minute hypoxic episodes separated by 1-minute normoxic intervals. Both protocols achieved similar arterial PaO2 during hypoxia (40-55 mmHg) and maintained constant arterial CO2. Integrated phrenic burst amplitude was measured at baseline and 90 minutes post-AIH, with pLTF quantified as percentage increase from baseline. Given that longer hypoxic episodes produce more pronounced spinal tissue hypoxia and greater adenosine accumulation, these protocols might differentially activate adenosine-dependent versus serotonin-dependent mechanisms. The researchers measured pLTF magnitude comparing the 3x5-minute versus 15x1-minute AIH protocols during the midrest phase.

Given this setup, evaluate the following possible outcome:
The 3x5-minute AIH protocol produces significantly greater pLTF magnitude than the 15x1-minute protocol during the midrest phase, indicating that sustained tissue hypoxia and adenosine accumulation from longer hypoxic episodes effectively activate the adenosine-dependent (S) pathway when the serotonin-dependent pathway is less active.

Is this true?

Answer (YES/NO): NO